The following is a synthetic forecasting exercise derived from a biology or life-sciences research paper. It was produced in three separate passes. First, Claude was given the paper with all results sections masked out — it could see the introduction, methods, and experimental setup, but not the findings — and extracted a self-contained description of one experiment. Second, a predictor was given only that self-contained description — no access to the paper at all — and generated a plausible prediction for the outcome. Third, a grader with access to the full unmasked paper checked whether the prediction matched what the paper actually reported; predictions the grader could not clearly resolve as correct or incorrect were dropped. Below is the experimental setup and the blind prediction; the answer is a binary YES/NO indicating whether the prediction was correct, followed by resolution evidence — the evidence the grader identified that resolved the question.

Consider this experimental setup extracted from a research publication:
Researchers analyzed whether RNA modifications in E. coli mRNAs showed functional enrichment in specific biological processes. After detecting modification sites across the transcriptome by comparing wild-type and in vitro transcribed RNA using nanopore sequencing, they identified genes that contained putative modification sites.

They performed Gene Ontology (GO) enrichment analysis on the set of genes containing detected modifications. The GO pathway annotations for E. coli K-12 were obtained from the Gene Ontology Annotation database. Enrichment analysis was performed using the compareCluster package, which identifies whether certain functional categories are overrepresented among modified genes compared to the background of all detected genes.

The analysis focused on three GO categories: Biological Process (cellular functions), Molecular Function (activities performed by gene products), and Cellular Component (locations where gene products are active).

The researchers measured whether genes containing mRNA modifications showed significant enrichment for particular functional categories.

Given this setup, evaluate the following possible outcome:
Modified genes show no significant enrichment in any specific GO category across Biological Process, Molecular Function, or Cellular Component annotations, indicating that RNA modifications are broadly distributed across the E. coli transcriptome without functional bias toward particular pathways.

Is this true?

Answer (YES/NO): NO